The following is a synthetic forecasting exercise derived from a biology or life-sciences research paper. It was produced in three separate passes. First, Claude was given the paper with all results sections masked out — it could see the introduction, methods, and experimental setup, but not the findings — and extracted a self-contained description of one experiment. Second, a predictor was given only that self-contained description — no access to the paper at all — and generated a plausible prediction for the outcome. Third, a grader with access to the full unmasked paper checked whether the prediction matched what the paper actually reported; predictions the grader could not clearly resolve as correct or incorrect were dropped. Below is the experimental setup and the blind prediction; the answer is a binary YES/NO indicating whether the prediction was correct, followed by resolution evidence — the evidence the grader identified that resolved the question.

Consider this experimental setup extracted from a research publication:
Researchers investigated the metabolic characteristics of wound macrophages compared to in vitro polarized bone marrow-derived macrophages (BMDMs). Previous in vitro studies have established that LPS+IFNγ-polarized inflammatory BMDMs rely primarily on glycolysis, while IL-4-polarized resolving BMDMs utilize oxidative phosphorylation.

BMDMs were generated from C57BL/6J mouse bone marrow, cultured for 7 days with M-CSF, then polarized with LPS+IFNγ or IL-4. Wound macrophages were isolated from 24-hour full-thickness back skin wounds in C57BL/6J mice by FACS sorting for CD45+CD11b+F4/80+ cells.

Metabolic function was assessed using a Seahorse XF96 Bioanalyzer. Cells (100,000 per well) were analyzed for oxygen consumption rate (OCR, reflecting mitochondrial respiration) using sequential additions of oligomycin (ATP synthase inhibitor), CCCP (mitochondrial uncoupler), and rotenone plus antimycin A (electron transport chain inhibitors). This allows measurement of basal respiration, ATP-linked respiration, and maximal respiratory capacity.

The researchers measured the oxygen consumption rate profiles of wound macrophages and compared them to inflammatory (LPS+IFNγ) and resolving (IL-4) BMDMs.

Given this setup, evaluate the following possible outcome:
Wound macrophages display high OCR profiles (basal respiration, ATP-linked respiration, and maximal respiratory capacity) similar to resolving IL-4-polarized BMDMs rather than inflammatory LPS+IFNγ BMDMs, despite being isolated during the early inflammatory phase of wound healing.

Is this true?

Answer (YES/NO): YES